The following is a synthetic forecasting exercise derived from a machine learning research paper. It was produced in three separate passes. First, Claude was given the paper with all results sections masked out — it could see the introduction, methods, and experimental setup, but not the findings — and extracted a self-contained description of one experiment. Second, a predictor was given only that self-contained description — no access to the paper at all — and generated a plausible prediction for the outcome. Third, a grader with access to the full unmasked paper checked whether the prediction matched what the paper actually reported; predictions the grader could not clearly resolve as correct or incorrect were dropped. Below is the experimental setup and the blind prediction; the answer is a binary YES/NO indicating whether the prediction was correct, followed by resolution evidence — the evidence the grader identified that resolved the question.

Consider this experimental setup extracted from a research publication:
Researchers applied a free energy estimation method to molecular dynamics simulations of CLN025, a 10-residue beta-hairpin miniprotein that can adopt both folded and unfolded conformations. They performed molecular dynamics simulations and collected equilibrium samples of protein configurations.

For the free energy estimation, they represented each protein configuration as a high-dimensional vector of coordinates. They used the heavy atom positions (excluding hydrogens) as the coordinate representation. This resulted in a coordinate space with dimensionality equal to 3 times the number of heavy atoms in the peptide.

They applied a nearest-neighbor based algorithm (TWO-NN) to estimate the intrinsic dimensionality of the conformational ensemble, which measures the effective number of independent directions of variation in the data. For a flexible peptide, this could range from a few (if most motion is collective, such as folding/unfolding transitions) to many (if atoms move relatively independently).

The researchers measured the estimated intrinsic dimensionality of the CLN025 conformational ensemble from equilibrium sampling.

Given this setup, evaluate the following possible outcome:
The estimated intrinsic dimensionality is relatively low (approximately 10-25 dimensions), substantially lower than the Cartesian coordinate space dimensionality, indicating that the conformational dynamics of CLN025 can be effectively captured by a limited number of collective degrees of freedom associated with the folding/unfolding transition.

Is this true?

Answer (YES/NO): NO